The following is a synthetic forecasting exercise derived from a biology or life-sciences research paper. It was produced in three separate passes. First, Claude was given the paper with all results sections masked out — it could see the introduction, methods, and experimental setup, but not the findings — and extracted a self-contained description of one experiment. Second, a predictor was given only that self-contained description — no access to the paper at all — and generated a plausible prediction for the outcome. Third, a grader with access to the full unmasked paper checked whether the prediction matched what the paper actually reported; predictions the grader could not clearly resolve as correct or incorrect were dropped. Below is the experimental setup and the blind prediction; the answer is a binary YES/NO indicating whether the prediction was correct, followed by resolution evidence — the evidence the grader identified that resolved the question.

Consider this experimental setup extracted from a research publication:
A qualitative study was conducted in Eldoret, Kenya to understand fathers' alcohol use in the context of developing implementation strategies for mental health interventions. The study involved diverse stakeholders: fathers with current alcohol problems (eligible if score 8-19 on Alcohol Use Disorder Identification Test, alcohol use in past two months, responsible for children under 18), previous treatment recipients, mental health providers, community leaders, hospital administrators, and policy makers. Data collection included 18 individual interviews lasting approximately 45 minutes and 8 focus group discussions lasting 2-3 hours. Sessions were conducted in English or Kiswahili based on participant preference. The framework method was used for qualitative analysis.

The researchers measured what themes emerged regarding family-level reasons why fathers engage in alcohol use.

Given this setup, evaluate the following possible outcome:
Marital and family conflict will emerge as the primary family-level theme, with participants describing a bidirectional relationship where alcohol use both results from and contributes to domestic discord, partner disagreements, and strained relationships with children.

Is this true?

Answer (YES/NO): YES